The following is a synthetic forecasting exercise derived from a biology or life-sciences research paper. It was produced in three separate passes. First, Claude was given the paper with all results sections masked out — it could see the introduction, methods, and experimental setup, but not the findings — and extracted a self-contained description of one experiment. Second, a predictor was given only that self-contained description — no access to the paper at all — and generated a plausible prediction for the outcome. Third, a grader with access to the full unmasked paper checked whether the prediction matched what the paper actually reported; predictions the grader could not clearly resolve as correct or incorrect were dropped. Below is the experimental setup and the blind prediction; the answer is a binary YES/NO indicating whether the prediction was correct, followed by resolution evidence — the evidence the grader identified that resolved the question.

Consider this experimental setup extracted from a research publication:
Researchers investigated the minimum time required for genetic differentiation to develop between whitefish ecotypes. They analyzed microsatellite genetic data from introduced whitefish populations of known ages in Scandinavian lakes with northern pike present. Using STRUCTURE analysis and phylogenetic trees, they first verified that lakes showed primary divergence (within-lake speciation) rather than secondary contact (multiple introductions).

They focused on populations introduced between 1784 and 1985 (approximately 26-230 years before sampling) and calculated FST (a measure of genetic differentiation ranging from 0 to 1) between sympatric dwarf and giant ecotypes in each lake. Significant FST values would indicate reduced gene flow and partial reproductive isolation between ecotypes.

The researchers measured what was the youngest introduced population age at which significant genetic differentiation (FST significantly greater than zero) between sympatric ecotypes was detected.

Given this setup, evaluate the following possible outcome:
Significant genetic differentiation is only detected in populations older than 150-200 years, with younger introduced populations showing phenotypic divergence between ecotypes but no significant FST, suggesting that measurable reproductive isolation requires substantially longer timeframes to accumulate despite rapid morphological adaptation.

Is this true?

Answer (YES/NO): NO